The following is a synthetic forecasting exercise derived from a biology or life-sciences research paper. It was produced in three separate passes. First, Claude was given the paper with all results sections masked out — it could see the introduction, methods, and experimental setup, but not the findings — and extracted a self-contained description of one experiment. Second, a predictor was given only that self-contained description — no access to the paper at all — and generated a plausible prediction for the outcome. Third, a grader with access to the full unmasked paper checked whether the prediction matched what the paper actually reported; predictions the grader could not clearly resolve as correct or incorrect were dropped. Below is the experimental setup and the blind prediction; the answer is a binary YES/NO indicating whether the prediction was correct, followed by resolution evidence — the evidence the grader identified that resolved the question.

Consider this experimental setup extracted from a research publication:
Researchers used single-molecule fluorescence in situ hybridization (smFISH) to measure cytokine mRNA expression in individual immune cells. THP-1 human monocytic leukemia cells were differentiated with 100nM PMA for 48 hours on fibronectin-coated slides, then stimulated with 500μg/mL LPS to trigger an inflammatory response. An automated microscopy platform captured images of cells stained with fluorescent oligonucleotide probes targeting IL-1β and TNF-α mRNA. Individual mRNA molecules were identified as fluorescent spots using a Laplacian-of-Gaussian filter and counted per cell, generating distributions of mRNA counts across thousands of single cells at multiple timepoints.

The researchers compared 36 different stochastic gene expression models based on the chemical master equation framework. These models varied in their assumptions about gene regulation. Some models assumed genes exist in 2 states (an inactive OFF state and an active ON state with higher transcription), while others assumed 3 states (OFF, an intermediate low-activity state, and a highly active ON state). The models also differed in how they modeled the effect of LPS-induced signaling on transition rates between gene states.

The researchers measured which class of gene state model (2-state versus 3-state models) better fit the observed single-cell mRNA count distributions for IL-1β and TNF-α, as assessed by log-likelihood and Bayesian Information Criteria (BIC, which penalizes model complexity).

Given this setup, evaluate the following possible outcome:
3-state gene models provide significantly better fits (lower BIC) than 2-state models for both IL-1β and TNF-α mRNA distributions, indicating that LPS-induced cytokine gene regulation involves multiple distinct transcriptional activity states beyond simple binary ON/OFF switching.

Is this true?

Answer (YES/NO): YES